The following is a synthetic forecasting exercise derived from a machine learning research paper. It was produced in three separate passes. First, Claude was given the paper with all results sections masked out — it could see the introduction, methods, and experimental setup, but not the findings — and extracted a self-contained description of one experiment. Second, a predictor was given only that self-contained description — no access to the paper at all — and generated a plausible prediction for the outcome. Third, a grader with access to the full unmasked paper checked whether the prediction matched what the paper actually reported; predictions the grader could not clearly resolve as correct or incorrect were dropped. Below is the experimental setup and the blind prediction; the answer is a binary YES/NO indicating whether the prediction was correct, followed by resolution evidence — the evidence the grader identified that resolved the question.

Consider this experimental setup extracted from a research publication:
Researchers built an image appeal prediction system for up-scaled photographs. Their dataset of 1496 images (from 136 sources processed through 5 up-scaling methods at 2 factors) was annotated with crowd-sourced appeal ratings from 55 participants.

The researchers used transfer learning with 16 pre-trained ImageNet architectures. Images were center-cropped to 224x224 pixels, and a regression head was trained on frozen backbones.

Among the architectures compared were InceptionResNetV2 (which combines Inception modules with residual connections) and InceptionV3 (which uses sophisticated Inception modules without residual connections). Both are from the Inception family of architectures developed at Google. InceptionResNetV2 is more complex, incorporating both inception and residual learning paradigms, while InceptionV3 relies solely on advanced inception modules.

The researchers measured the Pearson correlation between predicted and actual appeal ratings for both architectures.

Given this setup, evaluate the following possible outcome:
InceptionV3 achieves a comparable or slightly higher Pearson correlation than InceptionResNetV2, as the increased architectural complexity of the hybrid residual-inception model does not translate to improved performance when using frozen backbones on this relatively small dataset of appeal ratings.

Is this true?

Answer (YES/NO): NO